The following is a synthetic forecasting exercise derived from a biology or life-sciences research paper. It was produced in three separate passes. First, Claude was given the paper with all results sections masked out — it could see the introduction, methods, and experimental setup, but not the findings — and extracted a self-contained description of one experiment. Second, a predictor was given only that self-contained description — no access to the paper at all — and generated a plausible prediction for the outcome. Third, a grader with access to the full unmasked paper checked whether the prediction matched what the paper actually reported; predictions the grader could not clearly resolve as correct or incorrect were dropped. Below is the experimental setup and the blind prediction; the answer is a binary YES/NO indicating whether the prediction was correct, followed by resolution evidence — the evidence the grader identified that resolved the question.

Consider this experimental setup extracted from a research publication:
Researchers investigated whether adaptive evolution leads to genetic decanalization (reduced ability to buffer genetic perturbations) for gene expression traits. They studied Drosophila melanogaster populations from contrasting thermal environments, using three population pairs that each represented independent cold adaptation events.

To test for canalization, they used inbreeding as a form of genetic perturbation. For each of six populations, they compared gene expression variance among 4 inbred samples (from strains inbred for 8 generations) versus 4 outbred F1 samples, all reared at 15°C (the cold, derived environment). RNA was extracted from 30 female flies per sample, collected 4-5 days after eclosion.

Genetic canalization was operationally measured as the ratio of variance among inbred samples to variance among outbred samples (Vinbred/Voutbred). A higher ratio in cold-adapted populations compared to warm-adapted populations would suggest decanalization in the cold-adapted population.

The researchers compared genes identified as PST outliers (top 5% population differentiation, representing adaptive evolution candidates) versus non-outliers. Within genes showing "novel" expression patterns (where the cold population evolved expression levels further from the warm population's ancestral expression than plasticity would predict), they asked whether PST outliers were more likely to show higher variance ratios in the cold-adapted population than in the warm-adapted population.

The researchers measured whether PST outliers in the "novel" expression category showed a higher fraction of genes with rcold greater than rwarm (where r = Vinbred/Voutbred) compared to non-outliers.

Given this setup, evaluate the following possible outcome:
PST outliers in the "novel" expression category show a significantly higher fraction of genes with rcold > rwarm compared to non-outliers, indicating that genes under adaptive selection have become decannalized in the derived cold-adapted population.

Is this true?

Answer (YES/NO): YES